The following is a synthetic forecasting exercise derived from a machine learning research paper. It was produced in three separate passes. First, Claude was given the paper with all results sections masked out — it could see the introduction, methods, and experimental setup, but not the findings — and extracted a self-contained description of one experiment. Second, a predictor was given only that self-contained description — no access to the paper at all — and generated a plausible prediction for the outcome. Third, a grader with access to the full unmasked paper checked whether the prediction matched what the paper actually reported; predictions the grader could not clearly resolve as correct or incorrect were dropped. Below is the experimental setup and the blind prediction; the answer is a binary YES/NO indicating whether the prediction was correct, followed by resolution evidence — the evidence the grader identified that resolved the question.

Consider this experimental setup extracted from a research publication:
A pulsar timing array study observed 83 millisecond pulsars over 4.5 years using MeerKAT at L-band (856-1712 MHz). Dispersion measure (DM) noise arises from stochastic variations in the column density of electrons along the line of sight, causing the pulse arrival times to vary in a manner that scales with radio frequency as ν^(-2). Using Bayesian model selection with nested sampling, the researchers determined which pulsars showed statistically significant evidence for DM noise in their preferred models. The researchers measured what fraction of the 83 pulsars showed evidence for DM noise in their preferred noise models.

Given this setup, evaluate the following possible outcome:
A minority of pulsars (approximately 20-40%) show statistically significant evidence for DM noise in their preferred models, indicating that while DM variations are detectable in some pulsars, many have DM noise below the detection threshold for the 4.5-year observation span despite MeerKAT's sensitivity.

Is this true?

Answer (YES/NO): NO